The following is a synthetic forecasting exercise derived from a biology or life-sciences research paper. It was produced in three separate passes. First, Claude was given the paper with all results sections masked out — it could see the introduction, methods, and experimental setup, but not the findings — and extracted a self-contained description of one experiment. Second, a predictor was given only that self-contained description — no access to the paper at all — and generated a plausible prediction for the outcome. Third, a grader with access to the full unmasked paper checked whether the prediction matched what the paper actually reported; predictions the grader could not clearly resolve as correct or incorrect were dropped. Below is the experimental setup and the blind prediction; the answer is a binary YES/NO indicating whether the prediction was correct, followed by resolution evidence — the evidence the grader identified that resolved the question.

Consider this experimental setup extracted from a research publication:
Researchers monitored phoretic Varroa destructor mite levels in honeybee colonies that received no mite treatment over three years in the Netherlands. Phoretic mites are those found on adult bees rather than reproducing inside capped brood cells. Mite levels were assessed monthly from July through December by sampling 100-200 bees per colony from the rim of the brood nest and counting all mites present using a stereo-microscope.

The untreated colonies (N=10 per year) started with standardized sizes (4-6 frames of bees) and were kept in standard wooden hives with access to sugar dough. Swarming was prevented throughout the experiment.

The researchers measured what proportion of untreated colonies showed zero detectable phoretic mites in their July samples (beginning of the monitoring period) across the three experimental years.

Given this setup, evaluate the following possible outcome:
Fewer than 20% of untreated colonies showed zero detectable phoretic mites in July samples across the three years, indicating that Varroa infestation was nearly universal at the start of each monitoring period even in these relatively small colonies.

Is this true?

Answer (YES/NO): NO